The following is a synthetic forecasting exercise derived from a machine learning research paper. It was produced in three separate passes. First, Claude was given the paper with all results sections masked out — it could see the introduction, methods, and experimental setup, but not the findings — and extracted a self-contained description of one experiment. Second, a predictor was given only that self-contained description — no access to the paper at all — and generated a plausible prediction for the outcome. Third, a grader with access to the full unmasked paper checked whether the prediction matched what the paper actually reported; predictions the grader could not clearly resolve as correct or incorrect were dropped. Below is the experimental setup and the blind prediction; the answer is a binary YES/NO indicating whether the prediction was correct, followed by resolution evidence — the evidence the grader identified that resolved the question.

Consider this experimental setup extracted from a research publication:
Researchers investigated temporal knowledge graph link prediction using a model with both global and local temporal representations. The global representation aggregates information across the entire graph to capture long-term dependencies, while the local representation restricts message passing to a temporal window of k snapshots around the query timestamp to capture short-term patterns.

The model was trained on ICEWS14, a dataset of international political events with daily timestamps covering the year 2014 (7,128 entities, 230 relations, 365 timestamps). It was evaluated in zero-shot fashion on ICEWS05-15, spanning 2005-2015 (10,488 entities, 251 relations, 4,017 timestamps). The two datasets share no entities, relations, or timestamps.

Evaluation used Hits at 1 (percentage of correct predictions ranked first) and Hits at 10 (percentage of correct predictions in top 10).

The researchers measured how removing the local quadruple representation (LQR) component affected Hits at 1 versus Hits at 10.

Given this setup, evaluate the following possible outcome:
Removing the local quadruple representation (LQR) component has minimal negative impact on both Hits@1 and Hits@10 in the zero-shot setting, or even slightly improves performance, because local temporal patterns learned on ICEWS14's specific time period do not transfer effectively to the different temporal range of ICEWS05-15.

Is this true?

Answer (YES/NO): NO